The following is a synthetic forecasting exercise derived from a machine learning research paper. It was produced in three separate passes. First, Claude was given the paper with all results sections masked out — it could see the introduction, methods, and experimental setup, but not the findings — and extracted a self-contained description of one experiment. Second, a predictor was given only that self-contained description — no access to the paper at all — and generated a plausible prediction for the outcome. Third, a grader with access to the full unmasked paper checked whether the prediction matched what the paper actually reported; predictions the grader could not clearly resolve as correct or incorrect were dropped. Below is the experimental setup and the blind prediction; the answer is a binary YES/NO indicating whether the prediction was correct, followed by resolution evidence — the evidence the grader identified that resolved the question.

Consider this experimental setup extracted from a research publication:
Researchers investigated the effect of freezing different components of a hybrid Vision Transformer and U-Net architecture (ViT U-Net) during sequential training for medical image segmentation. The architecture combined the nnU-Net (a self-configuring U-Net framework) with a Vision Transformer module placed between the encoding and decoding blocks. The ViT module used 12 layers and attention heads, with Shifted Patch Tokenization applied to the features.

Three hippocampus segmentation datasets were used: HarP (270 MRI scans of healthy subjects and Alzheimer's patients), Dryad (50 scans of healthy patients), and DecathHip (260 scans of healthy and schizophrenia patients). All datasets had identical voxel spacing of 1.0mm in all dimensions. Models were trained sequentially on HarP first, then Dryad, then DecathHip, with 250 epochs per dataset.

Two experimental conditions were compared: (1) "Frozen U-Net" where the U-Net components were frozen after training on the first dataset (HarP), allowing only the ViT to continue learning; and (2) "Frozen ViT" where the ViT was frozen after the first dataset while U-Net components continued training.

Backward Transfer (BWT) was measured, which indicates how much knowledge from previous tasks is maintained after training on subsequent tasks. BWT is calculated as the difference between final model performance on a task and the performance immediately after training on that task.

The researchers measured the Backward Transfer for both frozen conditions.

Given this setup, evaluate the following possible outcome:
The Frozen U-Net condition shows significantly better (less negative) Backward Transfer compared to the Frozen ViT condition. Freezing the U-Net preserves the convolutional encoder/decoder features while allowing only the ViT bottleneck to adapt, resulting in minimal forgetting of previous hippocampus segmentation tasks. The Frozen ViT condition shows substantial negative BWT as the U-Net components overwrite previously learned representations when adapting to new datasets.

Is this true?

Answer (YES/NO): YES